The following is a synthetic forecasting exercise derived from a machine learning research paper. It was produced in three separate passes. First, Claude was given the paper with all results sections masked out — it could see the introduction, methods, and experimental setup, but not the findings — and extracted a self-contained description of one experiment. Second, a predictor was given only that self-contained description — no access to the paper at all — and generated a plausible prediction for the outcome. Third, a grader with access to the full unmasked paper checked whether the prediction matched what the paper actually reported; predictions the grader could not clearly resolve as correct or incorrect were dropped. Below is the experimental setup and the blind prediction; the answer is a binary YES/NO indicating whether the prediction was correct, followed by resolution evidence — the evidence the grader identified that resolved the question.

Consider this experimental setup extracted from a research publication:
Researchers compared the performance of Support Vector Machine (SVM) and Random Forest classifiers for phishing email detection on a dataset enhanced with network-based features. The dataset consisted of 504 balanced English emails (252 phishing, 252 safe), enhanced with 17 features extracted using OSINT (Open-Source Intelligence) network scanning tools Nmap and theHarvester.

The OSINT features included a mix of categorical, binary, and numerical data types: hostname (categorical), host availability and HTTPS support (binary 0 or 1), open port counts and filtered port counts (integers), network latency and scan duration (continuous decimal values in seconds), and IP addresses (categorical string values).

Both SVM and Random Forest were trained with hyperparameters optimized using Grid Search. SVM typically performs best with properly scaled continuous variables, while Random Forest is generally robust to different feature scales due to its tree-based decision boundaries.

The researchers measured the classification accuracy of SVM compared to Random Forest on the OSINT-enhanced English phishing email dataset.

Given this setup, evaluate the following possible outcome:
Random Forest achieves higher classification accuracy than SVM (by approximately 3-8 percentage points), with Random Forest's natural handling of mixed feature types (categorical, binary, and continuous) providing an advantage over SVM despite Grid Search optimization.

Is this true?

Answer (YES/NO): NO